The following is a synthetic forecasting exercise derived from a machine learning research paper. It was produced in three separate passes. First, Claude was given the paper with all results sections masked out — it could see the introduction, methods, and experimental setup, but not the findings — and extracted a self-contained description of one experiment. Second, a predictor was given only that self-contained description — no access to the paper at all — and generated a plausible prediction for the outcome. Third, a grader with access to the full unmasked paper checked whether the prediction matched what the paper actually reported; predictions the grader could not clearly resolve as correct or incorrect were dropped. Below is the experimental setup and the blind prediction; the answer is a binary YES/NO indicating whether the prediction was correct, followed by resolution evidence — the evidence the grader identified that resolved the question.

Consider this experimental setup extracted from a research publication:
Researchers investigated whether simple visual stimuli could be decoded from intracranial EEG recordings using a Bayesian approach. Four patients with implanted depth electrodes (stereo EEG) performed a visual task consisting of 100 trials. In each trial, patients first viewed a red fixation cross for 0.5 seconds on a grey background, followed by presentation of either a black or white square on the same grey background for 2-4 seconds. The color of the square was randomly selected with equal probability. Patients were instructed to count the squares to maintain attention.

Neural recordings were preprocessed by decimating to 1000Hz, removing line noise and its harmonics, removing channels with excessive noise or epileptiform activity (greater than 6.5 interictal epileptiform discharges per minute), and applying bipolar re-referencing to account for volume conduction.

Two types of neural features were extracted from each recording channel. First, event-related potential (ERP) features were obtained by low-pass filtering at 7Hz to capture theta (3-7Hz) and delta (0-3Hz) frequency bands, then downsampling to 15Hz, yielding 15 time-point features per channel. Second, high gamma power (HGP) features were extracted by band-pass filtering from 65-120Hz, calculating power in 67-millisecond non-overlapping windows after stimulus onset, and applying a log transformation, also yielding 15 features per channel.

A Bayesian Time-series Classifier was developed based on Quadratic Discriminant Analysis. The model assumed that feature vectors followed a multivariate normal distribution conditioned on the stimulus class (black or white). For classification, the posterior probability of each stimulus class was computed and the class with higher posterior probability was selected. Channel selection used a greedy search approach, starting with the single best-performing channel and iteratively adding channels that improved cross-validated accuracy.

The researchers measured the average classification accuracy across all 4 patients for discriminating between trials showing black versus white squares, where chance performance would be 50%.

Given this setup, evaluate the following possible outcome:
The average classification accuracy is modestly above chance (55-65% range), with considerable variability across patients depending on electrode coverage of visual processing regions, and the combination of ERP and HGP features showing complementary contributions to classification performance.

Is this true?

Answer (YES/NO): NO